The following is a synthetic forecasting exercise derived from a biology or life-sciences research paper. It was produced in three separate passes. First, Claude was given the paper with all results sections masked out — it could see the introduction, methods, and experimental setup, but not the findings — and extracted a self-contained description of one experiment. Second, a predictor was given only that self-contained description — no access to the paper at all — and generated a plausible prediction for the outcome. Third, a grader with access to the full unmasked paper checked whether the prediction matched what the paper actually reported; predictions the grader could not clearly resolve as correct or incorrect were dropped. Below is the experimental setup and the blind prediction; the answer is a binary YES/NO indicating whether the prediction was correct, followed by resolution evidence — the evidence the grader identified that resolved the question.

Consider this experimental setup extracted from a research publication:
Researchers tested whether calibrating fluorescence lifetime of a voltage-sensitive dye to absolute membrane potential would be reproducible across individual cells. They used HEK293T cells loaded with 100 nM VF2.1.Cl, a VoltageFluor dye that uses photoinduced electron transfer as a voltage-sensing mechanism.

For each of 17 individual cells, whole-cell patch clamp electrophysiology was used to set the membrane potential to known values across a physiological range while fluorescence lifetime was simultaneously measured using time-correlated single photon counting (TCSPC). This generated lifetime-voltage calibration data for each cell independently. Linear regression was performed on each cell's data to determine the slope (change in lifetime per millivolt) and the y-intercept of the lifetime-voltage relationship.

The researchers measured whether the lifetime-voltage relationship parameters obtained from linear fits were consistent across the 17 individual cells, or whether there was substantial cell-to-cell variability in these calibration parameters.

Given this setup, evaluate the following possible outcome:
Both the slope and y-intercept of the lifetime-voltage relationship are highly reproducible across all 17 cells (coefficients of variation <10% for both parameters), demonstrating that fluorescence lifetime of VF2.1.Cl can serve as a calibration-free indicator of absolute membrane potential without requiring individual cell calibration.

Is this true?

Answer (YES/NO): YES